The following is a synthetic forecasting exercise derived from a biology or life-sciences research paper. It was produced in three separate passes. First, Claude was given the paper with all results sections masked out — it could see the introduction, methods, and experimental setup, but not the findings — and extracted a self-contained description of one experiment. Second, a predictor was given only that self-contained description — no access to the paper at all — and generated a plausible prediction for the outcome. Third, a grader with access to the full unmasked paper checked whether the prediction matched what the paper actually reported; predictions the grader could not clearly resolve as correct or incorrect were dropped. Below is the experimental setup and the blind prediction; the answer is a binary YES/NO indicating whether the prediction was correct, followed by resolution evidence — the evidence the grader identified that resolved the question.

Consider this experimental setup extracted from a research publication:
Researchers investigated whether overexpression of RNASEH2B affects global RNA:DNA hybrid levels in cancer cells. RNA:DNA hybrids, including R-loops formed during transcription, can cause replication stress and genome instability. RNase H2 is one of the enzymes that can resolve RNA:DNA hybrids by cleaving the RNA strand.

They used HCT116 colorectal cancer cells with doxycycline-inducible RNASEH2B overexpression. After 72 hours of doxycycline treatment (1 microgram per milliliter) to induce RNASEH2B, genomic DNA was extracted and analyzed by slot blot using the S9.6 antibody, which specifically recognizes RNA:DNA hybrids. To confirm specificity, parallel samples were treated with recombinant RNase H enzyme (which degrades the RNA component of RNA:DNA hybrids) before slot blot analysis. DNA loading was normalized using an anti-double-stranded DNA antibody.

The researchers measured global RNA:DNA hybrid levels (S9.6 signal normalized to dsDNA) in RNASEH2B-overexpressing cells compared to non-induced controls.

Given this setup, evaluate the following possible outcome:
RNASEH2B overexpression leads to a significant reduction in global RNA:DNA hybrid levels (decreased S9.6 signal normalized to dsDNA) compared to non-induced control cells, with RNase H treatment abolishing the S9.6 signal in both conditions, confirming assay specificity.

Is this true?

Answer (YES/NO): NO